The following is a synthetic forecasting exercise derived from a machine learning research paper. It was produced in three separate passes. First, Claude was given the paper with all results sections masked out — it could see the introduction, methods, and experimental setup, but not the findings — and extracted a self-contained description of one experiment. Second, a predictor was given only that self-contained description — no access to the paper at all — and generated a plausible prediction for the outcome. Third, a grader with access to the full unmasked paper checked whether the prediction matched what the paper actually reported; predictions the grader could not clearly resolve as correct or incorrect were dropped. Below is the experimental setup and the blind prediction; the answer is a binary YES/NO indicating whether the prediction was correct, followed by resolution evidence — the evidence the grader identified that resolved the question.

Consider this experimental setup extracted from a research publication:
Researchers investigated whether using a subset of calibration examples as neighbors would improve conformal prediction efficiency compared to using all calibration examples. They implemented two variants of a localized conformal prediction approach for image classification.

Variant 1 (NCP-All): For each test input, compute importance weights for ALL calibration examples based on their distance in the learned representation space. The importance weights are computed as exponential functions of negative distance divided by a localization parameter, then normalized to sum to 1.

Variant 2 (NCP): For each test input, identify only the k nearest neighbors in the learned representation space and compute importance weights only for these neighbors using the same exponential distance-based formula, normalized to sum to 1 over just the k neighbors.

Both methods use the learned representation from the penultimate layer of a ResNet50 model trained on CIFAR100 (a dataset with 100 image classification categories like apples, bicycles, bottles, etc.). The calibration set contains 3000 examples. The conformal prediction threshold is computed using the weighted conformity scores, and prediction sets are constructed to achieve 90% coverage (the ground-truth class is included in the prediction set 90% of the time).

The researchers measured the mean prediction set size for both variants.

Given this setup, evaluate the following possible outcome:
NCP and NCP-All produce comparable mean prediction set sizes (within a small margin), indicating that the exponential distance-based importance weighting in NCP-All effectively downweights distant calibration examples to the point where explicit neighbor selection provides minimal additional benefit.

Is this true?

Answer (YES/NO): NO